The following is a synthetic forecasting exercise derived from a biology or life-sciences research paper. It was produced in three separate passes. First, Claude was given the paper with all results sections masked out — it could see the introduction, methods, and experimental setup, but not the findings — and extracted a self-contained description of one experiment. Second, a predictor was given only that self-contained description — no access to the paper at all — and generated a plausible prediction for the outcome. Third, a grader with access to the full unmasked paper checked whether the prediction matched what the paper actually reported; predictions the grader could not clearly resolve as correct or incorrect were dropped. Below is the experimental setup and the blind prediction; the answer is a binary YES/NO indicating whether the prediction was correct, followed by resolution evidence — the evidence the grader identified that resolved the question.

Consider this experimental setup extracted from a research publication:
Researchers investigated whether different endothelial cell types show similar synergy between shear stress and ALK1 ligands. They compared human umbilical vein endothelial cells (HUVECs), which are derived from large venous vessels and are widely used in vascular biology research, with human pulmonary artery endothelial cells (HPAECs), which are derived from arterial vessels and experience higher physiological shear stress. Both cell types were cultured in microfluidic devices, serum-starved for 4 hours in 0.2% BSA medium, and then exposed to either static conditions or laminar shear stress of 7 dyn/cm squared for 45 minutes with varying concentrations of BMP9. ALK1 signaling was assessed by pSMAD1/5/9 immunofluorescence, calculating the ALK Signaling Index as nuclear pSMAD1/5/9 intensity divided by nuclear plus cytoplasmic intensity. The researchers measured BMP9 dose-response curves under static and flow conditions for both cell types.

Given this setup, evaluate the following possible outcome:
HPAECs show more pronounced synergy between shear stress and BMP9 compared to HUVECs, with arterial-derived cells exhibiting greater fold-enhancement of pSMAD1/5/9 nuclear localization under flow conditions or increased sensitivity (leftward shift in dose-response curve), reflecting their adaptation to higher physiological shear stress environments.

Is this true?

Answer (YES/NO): NO